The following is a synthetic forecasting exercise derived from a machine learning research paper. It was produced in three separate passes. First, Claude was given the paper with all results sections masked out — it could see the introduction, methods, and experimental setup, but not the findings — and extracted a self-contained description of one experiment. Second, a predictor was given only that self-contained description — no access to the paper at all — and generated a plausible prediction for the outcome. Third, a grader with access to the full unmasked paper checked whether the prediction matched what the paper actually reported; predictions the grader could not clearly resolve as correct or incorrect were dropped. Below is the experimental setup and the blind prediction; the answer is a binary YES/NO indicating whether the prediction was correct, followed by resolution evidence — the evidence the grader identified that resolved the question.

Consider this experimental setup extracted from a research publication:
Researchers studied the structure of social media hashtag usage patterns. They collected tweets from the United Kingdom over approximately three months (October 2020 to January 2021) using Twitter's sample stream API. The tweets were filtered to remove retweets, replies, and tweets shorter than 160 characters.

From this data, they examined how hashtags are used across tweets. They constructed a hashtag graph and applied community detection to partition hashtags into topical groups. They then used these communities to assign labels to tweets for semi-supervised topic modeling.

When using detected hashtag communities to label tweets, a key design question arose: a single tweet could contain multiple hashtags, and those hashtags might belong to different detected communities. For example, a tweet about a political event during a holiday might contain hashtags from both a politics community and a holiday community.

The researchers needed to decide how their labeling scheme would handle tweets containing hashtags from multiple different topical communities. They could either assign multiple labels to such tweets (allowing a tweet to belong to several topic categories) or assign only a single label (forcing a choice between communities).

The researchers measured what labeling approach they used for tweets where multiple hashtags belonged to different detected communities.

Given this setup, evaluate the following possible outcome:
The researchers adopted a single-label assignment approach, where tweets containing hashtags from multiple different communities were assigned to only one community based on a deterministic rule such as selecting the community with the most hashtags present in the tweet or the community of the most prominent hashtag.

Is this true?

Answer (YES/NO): NO